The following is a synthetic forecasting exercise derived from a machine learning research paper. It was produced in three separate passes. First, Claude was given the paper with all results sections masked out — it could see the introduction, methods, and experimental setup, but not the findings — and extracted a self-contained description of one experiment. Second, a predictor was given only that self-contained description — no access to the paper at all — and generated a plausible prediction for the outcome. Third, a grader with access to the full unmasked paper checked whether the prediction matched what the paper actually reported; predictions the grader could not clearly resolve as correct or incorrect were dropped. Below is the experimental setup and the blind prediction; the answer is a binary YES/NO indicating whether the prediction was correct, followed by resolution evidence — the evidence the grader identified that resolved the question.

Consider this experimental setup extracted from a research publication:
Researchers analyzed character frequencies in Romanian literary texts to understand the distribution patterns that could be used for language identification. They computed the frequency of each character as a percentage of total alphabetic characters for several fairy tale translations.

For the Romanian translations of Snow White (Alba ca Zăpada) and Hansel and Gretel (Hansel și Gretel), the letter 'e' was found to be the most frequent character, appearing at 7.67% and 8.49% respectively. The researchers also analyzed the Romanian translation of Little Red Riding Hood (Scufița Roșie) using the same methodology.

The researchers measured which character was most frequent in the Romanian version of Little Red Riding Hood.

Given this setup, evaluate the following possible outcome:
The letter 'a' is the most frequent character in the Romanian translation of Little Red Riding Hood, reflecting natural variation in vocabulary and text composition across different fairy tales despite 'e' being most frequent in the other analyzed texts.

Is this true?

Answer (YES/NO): NO